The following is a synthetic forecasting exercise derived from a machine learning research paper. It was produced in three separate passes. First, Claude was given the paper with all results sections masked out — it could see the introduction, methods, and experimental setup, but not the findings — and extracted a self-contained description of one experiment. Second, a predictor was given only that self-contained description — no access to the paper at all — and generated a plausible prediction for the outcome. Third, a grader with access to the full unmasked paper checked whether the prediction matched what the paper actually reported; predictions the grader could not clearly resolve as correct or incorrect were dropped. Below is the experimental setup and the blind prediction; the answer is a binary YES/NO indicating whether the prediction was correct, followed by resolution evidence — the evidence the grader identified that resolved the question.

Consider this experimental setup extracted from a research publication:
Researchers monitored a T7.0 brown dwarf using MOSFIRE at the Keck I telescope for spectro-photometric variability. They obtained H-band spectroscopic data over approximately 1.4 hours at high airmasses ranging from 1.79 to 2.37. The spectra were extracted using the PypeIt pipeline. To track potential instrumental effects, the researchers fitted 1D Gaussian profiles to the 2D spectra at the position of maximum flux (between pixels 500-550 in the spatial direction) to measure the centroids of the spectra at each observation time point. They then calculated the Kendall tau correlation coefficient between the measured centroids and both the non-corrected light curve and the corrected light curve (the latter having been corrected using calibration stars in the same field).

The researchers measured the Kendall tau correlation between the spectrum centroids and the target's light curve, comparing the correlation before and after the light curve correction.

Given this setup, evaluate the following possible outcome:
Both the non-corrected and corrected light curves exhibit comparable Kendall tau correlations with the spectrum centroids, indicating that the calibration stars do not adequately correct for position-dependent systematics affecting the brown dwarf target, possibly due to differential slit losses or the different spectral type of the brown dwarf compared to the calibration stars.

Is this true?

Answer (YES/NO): NO